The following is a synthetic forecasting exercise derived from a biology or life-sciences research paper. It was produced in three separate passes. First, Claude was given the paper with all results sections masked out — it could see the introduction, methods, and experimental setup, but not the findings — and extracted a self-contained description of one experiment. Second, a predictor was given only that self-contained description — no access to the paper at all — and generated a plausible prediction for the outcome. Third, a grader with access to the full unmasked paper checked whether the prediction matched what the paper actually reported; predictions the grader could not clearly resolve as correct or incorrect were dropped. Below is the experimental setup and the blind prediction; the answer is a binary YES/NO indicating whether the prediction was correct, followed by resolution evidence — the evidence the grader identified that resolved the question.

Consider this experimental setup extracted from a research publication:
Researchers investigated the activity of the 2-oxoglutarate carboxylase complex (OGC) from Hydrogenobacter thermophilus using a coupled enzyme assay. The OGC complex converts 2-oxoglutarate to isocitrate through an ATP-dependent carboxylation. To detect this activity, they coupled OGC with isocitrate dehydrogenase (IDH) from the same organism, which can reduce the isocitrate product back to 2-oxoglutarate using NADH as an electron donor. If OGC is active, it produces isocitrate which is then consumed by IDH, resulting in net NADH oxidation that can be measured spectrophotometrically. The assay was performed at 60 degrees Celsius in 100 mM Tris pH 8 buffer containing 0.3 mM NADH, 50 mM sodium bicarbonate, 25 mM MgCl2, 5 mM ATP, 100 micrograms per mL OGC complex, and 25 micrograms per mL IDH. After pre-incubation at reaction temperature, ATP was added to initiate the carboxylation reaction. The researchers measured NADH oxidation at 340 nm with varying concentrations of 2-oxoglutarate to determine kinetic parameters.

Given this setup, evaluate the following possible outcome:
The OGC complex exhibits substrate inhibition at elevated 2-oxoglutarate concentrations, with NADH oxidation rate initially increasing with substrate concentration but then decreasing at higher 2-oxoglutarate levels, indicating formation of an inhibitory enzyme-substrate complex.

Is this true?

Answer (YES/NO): NO